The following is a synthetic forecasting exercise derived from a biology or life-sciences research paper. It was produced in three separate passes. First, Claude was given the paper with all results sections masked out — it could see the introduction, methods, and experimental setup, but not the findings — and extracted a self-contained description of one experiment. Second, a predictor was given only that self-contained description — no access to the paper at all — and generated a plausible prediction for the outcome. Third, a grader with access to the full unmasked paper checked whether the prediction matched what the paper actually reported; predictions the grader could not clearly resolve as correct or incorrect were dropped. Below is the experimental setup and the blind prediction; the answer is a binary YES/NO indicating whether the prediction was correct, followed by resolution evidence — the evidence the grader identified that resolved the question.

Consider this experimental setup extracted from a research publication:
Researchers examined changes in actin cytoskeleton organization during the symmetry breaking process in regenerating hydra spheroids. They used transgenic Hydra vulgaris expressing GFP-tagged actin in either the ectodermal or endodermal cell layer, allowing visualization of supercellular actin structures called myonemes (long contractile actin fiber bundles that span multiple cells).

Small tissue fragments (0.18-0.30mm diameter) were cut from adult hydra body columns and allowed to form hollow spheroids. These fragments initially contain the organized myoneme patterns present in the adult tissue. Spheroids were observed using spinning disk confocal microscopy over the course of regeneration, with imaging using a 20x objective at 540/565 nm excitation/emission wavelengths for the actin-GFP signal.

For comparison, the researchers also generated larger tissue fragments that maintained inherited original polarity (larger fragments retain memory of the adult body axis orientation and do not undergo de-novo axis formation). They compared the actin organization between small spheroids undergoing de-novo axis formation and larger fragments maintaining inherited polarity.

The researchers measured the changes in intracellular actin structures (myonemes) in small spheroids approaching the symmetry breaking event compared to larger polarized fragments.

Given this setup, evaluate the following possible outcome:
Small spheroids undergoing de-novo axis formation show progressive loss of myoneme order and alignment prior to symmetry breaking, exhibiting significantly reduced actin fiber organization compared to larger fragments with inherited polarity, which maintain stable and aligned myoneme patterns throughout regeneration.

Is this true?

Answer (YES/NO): YES